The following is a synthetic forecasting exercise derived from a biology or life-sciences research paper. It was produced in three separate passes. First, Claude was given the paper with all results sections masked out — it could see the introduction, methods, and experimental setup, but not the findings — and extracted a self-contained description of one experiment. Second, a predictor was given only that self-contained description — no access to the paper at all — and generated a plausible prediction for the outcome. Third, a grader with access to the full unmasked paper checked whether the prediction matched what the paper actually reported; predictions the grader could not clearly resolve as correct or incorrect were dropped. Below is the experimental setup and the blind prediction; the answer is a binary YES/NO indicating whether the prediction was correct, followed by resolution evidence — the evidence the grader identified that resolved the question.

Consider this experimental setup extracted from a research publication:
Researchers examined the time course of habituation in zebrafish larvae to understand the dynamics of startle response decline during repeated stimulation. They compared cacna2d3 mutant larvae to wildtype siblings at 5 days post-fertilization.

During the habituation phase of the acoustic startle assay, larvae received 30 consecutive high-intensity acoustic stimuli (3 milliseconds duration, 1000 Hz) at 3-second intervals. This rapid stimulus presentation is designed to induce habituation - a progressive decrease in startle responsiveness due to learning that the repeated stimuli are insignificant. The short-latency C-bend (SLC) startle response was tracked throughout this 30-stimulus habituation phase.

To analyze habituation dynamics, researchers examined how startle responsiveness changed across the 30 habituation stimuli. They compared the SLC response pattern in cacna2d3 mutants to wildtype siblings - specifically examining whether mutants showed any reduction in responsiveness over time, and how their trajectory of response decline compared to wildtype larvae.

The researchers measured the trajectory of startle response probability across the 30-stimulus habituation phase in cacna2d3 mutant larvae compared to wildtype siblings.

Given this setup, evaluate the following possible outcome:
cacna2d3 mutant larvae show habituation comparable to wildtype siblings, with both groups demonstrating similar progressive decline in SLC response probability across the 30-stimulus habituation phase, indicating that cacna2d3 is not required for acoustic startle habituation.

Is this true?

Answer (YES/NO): NO